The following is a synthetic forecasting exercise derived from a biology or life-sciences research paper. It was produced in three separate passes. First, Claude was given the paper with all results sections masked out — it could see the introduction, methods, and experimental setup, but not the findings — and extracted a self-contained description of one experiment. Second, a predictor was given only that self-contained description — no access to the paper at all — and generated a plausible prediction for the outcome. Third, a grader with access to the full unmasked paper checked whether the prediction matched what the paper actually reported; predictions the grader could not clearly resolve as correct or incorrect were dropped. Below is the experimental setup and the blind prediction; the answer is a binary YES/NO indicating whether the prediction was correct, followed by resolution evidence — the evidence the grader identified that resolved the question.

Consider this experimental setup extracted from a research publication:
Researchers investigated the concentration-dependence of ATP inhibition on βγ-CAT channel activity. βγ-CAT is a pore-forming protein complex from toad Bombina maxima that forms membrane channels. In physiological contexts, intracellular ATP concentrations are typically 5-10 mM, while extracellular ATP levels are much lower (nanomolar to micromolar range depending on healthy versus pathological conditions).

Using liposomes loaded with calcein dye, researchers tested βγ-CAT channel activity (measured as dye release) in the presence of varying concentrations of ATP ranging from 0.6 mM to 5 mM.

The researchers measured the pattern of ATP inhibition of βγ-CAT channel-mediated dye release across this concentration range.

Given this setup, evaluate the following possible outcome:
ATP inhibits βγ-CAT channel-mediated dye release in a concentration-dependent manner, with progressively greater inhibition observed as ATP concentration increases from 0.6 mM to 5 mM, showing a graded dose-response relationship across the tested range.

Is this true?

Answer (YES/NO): YES